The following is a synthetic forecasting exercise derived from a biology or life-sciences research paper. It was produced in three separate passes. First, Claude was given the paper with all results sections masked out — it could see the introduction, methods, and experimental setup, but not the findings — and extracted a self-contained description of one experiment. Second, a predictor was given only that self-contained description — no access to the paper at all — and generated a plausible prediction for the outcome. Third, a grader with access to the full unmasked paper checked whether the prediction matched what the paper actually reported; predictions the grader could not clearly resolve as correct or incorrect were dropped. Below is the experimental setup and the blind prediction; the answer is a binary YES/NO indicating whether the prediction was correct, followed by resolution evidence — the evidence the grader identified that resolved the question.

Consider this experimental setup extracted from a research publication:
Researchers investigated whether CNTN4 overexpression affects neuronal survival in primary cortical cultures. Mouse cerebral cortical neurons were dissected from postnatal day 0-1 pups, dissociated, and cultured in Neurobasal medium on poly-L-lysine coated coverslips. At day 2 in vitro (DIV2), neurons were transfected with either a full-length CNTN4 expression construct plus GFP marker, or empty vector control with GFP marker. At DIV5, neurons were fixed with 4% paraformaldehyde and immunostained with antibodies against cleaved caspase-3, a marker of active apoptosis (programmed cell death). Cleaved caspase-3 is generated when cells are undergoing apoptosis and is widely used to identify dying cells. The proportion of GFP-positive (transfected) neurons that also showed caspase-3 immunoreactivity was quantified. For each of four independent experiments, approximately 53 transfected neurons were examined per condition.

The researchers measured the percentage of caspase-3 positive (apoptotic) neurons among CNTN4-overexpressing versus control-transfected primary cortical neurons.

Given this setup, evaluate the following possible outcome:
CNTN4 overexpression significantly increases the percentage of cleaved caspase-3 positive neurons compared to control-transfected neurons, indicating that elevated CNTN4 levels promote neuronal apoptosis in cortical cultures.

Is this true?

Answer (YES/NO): NO